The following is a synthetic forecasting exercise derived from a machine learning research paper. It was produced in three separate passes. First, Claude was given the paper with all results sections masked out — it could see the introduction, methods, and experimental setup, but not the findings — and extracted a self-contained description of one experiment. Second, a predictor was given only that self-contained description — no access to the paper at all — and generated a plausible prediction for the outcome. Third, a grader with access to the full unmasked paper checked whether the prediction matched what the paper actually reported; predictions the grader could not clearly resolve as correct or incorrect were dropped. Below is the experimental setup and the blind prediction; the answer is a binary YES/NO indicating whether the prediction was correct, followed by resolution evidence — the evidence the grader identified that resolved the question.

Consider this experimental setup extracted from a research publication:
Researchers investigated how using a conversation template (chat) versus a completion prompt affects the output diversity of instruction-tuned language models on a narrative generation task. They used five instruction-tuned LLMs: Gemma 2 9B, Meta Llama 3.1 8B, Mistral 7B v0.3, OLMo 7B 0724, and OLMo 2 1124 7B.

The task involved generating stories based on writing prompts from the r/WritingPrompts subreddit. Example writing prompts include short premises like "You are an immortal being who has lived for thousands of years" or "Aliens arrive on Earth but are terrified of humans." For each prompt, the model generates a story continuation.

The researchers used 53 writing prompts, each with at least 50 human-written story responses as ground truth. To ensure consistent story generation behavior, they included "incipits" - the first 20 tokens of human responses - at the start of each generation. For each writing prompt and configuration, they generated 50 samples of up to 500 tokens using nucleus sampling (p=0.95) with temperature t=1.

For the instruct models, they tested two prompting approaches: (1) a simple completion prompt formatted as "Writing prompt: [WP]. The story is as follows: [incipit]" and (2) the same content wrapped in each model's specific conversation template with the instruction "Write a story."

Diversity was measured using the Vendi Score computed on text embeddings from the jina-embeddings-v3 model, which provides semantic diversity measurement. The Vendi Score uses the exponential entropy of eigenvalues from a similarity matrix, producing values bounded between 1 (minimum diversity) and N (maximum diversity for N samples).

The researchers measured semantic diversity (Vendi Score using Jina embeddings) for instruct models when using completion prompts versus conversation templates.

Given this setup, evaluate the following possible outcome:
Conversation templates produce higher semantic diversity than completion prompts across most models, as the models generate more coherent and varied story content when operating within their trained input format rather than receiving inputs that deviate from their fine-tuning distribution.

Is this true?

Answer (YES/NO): NO